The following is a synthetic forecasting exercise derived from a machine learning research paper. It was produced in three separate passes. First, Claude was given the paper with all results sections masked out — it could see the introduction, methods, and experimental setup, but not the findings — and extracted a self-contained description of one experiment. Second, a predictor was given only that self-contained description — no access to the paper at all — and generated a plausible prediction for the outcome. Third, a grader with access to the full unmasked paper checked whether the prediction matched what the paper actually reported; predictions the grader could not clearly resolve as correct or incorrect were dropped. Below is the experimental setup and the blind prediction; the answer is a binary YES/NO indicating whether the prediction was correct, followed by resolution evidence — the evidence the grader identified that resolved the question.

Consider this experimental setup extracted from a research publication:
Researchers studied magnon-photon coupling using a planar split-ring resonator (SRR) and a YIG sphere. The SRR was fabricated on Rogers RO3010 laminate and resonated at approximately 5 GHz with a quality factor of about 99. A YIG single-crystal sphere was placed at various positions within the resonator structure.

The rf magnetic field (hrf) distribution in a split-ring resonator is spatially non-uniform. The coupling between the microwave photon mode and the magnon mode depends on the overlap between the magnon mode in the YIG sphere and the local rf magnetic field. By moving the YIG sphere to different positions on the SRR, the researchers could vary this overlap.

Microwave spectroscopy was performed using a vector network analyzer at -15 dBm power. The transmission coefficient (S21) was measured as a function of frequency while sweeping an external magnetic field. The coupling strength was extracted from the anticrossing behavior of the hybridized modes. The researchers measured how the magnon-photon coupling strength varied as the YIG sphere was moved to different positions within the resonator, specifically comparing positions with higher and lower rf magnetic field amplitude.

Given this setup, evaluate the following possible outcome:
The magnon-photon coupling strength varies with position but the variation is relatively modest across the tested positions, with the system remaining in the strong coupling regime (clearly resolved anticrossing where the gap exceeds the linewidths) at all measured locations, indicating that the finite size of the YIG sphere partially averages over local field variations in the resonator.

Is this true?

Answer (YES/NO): NO